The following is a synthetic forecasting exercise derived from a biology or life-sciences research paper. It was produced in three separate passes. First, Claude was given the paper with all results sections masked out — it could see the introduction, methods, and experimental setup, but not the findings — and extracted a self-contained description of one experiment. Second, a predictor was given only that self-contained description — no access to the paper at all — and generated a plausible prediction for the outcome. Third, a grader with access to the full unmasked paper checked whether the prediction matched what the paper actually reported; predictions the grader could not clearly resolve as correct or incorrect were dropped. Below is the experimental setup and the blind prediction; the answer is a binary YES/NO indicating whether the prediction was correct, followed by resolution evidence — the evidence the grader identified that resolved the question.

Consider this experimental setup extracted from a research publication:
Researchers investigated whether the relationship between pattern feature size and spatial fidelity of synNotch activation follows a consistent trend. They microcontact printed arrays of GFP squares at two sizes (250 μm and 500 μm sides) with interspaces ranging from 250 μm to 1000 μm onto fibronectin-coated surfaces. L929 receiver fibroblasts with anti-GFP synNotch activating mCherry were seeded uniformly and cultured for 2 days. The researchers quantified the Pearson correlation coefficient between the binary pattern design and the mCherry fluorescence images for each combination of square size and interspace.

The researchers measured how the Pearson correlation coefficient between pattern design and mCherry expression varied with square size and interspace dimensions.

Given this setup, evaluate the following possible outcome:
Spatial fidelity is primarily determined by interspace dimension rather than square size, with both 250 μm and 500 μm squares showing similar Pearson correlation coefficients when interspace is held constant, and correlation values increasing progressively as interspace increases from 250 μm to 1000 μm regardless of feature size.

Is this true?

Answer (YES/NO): NO